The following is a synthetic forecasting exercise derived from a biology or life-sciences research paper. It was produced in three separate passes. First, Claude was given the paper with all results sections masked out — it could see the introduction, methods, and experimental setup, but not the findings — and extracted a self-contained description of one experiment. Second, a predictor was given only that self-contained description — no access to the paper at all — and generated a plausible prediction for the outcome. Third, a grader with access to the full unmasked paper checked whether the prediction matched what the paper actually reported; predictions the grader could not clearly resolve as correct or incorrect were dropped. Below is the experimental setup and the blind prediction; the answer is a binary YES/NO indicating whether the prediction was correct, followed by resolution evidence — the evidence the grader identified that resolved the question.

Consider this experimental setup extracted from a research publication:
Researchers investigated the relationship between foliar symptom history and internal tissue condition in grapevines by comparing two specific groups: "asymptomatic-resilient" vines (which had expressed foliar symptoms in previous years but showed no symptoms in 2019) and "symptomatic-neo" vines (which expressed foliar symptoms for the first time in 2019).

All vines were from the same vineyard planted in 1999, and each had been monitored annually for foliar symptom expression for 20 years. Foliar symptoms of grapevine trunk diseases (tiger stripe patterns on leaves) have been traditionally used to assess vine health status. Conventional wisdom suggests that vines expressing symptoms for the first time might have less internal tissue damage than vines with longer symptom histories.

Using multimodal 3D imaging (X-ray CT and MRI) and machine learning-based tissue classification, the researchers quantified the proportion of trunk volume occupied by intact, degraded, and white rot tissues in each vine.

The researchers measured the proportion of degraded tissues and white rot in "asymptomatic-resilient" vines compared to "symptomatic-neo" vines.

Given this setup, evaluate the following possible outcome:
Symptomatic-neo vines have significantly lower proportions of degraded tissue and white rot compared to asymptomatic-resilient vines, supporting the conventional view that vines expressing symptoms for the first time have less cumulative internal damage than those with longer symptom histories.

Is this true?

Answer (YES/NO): YES